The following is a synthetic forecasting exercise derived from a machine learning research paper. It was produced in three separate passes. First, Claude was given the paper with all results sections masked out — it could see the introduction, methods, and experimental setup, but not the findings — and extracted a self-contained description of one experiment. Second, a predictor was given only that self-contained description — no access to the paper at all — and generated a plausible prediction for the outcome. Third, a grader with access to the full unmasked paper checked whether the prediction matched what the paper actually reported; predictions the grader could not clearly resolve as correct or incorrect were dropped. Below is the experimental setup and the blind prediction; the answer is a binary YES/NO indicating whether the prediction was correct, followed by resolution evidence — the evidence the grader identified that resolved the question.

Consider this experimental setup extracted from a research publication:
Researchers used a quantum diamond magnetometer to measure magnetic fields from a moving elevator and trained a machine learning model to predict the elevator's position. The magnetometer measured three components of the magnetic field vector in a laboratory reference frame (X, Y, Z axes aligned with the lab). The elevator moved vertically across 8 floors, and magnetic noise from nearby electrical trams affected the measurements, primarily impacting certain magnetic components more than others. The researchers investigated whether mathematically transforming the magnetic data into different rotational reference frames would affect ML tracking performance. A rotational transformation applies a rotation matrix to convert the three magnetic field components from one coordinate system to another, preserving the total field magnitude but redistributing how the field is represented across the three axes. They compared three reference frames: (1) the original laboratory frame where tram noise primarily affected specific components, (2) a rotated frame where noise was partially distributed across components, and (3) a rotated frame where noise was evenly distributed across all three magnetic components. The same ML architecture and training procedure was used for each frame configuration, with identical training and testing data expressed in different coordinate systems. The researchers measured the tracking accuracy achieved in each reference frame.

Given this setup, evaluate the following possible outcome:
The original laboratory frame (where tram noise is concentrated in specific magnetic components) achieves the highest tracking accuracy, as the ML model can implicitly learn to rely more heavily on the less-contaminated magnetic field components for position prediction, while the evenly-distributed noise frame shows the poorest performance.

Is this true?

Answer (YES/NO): NO